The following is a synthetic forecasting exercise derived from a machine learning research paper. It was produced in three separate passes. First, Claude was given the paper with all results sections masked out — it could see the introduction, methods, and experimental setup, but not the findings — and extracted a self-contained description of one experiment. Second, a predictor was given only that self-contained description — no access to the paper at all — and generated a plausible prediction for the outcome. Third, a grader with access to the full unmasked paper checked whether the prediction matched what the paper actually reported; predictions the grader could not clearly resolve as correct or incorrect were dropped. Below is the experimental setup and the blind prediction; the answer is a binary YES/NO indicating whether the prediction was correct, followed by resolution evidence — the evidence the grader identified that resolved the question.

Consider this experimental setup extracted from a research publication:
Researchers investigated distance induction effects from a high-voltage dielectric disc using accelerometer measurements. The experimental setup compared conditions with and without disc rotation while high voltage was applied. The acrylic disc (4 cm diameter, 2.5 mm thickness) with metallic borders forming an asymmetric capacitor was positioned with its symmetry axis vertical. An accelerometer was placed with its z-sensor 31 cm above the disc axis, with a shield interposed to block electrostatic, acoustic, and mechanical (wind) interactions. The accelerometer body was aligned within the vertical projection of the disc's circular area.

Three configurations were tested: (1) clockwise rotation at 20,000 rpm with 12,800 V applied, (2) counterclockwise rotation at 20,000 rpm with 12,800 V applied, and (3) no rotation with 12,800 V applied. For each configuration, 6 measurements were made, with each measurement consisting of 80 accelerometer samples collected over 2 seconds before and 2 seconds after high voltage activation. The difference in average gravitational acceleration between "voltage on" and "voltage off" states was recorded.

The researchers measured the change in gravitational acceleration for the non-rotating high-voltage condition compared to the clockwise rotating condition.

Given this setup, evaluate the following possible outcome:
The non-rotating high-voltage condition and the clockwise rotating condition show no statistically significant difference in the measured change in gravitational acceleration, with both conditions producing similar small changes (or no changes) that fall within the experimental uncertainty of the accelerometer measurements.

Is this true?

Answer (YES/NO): NO